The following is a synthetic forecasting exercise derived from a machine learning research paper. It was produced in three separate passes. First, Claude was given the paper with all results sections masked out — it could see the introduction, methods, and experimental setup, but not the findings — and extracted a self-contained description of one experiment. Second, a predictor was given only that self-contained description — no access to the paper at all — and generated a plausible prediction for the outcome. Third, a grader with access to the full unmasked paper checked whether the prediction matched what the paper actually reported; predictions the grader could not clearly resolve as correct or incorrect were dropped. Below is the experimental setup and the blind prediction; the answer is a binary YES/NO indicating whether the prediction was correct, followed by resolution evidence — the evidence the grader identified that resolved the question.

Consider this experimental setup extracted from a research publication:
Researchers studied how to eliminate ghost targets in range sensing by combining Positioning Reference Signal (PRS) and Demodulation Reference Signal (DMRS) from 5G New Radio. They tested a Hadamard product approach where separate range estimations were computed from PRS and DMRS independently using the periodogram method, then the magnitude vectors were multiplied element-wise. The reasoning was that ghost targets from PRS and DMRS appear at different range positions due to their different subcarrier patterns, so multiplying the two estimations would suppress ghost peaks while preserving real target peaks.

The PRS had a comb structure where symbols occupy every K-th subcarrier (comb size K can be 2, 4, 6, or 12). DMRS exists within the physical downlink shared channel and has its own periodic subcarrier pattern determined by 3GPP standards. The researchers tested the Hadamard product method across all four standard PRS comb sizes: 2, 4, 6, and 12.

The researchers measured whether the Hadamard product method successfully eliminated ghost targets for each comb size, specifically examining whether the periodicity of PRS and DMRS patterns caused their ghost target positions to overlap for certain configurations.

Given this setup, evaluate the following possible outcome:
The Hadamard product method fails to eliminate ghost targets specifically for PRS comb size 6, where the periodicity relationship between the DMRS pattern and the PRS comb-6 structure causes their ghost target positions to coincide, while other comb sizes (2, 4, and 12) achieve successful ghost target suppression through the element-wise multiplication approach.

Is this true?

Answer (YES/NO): NO